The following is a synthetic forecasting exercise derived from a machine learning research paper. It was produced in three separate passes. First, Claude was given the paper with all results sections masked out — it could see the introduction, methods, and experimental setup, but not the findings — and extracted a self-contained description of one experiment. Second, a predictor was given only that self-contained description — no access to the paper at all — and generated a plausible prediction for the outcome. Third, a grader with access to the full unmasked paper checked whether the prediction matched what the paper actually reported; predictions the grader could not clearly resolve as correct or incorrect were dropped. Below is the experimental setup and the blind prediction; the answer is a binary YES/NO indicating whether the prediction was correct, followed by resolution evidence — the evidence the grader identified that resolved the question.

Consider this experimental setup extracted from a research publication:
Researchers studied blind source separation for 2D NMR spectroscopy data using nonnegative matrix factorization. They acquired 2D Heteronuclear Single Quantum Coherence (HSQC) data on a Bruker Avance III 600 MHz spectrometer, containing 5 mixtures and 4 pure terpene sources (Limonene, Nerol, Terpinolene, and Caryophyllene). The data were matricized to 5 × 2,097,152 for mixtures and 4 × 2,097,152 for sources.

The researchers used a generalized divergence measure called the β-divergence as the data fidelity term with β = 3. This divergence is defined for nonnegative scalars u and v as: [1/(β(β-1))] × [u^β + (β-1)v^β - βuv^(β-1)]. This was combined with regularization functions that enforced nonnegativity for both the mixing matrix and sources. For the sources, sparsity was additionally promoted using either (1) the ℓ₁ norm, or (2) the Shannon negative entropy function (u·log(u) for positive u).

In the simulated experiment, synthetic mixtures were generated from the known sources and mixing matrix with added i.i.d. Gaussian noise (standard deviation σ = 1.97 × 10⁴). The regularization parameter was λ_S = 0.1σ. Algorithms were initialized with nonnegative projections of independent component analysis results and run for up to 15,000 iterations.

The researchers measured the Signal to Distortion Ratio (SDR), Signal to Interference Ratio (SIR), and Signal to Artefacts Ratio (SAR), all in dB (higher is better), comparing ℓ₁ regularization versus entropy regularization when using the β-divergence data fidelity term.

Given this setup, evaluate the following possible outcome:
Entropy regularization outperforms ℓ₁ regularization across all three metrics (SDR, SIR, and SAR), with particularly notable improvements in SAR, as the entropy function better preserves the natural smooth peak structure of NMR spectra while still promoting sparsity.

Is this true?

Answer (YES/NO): NO